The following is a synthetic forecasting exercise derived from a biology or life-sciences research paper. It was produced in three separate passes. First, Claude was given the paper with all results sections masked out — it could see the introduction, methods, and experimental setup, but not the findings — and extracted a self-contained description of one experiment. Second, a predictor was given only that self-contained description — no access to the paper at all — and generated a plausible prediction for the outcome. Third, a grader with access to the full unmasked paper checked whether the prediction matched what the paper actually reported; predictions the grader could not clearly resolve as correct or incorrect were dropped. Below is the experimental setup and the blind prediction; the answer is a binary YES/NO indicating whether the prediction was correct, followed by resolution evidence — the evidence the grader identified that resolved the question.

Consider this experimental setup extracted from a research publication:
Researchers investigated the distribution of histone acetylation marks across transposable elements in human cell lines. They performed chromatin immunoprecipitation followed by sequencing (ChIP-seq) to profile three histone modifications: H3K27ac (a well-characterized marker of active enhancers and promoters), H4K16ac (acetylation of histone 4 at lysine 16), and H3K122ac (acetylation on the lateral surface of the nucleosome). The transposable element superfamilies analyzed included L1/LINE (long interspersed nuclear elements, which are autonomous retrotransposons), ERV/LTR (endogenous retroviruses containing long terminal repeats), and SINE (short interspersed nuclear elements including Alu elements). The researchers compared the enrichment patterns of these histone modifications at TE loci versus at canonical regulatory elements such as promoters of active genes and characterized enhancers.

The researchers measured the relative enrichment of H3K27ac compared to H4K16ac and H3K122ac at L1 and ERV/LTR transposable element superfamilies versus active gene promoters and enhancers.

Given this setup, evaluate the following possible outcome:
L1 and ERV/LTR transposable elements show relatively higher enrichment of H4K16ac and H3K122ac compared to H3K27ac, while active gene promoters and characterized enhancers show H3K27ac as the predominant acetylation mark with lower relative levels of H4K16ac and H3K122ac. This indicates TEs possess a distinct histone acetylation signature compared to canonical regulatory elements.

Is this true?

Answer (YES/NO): YES